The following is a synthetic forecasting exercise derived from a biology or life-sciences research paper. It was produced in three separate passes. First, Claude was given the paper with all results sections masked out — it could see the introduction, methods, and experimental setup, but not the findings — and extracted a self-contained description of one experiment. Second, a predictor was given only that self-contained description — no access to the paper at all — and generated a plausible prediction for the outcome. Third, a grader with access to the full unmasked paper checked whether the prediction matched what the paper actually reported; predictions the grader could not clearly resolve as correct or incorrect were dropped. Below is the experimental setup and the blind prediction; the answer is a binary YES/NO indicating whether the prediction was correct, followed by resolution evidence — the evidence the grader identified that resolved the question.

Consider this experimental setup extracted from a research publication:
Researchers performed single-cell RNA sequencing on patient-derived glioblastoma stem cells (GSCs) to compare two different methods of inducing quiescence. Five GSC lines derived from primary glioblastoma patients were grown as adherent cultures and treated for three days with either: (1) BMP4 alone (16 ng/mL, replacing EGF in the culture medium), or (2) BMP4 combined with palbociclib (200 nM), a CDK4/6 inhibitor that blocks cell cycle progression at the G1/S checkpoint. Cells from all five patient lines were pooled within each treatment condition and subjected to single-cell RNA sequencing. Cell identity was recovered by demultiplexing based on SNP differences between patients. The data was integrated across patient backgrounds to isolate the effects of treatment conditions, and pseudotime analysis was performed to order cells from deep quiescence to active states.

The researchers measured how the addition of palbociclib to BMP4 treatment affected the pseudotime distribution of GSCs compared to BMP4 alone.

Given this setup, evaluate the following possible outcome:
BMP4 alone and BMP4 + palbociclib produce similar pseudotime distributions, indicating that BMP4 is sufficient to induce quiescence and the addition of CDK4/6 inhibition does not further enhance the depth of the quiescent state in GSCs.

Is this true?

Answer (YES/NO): NO